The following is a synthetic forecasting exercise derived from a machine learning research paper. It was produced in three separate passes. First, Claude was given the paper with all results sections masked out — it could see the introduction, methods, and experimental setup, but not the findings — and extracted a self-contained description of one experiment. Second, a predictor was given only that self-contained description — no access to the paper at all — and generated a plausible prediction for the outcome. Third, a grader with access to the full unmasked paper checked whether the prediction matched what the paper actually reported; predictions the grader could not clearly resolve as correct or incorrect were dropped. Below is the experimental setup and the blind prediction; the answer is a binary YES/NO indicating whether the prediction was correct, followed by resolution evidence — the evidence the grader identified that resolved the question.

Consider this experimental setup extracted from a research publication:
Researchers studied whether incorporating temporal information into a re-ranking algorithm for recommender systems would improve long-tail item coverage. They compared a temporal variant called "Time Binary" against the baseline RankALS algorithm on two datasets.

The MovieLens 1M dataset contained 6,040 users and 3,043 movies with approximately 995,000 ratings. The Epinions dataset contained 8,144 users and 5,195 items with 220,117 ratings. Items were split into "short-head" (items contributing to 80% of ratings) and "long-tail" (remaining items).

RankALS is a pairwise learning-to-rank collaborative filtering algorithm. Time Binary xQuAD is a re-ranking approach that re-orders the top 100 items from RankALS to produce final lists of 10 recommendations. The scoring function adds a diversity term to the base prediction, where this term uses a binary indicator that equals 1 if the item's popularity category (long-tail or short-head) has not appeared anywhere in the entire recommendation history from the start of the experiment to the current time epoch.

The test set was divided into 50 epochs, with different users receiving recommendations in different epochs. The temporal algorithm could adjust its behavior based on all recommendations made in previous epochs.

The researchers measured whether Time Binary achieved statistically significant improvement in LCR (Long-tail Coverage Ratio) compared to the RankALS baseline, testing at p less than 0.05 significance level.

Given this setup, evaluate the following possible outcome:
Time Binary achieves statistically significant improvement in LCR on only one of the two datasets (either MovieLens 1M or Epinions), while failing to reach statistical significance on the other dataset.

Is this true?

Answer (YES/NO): NO